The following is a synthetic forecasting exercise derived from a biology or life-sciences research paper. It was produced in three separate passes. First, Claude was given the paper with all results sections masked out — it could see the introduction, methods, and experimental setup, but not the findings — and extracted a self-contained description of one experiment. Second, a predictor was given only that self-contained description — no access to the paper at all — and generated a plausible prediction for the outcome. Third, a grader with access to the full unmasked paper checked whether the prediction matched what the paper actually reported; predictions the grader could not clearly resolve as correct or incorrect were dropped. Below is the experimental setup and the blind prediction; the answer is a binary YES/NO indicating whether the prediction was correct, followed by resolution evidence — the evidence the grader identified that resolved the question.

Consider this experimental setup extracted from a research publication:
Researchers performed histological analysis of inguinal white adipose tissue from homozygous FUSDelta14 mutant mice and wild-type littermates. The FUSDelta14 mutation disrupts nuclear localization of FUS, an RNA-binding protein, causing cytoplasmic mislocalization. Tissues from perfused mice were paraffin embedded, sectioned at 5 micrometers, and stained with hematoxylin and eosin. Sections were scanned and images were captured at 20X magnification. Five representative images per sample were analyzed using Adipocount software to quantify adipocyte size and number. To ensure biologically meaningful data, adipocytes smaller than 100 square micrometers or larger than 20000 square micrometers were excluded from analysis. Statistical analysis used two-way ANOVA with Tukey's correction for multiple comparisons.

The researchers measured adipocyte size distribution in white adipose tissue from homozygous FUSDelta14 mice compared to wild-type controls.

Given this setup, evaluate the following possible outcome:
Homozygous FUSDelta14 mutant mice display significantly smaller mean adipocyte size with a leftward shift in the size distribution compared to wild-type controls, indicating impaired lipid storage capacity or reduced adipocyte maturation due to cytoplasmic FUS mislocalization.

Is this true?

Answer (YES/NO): NO